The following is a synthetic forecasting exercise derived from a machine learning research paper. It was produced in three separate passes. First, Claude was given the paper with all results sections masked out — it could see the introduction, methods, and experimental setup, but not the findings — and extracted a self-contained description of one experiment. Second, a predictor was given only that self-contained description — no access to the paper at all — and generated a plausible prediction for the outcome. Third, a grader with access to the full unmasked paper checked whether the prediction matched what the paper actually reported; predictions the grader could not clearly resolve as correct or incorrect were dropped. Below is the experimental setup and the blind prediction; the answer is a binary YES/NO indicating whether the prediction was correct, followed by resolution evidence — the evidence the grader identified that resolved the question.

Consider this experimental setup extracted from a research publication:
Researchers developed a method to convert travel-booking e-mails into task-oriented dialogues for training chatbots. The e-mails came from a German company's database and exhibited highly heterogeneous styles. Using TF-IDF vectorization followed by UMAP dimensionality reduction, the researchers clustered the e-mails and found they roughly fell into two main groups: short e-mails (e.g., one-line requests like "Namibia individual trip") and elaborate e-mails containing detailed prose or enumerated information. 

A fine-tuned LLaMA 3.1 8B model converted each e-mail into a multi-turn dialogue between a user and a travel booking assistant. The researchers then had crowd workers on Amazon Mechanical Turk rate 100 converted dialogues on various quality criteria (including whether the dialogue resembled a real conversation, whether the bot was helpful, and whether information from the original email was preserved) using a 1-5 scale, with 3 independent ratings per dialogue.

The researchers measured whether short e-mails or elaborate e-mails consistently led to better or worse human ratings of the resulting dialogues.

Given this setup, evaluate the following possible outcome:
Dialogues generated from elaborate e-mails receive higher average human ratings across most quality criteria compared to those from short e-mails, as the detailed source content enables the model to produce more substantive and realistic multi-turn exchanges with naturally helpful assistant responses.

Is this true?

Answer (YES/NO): NO